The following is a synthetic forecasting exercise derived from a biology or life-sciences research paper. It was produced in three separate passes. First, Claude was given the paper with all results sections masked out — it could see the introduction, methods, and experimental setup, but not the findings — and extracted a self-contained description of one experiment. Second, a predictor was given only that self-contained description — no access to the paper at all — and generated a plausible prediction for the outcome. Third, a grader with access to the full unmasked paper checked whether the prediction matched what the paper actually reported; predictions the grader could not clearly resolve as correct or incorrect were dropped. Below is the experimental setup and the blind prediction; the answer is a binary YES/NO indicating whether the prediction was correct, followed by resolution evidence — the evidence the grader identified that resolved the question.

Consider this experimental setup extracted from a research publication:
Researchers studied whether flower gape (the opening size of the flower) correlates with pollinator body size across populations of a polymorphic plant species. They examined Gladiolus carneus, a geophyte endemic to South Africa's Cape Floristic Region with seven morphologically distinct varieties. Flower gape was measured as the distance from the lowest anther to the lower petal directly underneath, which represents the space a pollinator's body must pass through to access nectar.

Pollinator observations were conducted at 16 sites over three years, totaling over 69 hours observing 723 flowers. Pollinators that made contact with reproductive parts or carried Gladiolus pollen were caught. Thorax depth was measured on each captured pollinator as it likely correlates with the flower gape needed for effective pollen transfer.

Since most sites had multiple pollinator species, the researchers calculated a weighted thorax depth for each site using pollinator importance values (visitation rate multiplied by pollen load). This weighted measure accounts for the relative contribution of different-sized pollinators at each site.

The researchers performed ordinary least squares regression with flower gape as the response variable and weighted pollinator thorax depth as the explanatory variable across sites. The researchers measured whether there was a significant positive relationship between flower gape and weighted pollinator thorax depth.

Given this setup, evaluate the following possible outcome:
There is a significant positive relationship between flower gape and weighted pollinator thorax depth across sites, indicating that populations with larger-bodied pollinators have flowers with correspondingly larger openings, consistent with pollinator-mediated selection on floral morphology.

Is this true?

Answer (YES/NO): NO